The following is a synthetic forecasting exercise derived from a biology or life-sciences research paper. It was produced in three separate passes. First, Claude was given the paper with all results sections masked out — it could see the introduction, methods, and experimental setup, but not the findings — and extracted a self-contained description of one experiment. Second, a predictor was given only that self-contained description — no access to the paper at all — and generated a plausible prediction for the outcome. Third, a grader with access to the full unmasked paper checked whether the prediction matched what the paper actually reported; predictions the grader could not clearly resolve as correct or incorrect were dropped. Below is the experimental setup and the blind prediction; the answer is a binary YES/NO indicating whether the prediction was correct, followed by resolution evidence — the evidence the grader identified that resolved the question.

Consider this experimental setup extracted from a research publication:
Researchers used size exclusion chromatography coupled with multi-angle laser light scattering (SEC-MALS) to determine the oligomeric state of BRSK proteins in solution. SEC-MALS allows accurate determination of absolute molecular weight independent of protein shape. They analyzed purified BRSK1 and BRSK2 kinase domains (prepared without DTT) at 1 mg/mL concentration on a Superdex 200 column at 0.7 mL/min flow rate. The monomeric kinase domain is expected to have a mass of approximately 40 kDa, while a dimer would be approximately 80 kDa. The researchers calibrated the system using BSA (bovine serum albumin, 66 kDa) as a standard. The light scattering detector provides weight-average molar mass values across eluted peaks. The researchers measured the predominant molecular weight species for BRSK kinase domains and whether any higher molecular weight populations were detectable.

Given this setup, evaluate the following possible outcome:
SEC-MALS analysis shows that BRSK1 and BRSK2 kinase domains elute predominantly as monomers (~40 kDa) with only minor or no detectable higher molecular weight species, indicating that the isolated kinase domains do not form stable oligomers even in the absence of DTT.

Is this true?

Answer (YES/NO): YES